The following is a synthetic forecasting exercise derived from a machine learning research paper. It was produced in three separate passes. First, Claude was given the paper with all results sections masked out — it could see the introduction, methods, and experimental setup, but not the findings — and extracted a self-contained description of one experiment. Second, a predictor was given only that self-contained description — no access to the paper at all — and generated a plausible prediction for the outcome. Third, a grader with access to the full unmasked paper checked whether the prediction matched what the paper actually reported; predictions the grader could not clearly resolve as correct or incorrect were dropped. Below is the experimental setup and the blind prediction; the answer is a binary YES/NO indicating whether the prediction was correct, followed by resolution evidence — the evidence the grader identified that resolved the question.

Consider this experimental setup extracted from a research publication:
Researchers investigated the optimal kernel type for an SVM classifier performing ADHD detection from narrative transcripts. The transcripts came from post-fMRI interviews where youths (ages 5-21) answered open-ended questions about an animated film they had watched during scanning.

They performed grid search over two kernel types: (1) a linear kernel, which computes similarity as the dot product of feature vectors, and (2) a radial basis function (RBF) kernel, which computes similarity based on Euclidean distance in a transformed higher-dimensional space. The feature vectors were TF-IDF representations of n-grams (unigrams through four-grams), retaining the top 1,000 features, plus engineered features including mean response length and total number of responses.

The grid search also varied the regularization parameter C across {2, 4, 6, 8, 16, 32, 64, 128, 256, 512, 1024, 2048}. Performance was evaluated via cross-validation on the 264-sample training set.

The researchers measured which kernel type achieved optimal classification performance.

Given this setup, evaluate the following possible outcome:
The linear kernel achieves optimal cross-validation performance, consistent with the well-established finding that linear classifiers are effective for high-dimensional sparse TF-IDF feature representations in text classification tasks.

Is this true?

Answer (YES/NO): NO